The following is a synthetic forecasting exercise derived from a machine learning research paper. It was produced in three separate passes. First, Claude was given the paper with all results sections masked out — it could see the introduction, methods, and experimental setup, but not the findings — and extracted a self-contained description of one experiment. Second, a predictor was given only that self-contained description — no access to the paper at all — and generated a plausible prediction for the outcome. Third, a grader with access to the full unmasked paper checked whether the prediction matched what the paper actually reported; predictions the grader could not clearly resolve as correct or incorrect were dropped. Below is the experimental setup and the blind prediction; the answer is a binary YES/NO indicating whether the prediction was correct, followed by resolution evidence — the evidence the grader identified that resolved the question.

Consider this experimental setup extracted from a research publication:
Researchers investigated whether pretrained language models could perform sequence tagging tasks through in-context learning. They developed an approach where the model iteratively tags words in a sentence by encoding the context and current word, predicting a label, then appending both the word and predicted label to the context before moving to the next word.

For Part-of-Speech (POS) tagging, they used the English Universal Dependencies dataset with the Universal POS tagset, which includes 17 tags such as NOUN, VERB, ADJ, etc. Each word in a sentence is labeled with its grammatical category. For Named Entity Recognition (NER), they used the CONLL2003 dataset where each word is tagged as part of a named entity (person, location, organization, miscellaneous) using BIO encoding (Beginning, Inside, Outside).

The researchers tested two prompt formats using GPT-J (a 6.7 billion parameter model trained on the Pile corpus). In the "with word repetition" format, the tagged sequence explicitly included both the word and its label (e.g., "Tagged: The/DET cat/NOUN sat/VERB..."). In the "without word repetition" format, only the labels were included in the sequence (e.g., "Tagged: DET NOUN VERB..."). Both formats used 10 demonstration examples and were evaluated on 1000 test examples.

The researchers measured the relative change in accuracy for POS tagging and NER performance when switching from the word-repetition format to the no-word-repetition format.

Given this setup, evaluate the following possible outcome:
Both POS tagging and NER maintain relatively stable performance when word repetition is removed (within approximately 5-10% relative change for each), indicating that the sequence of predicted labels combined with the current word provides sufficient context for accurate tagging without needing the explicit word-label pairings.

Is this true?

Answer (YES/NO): NO